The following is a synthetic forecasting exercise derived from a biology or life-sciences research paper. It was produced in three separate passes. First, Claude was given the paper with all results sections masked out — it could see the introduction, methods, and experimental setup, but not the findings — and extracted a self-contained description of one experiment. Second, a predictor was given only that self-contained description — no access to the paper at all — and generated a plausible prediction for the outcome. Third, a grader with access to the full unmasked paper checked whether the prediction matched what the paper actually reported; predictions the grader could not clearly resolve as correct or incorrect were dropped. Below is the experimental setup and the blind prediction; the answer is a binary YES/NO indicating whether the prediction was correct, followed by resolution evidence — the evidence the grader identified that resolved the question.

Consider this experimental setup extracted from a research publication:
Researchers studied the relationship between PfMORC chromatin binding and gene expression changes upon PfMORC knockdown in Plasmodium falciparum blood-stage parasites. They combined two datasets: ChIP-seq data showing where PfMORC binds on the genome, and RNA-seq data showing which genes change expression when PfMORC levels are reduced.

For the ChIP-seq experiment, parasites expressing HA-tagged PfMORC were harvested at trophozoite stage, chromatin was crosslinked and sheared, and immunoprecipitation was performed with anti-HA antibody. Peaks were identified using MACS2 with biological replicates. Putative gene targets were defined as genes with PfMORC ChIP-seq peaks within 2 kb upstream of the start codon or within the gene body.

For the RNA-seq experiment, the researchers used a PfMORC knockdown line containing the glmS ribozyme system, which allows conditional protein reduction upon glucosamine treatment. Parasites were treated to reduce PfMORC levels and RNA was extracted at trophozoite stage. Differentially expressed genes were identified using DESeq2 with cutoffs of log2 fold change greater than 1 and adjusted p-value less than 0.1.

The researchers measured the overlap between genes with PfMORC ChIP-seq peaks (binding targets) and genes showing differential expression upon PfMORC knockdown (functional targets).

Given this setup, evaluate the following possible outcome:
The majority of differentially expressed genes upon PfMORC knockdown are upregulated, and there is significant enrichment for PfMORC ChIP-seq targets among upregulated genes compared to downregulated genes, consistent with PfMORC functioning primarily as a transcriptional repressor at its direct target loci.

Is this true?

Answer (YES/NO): NO